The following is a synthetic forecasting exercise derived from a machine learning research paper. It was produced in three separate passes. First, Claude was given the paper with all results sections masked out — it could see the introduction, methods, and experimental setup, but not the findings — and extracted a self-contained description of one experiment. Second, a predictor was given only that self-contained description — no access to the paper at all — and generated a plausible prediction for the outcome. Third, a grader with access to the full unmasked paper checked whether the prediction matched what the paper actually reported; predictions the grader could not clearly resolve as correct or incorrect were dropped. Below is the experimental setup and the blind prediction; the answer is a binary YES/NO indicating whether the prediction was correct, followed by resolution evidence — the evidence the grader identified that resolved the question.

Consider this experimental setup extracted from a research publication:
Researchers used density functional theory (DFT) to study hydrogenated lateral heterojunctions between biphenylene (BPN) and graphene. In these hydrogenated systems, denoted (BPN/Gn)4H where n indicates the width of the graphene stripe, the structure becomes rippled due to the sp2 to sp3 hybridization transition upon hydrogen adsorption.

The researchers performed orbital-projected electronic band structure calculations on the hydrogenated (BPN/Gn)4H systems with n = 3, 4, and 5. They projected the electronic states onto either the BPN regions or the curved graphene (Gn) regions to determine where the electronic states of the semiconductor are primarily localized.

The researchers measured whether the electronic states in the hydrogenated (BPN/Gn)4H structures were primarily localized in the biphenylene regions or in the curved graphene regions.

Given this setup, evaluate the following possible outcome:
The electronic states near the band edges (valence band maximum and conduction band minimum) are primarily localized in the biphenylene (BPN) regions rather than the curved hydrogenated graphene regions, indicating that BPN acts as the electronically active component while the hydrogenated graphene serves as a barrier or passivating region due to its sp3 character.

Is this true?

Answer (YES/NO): NO